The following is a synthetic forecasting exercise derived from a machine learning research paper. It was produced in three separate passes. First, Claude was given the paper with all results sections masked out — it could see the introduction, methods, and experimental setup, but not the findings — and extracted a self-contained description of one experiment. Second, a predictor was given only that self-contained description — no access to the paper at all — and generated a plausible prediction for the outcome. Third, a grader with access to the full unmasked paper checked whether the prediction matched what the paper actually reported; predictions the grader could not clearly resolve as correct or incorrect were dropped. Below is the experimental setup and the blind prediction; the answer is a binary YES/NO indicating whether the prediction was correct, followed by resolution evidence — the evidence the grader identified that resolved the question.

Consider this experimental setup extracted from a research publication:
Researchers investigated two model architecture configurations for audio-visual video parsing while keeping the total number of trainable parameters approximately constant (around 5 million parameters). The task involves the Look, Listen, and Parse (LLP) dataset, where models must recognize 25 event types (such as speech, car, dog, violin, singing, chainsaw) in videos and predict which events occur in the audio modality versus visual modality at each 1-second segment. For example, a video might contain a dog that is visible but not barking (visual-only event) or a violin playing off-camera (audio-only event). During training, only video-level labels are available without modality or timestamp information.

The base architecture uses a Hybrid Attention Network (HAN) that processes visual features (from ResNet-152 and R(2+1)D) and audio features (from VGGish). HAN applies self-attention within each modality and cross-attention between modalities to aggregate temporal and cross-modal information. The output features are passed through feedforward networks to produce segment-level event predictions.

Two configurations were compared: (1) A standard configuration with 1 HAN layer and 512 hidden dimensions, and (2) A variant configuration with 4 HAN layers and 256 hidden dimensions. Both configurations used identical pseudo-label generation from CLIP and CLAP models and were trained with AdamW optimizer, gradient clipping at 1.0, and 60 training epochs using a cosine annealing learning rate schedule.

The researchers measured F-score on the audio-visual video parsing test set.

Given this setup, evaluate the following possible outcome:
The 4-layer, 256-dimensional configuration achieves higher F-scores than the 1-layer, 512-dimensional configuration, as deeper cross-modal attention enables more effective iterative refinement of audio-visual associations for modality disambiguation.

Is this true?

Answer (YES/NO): YES